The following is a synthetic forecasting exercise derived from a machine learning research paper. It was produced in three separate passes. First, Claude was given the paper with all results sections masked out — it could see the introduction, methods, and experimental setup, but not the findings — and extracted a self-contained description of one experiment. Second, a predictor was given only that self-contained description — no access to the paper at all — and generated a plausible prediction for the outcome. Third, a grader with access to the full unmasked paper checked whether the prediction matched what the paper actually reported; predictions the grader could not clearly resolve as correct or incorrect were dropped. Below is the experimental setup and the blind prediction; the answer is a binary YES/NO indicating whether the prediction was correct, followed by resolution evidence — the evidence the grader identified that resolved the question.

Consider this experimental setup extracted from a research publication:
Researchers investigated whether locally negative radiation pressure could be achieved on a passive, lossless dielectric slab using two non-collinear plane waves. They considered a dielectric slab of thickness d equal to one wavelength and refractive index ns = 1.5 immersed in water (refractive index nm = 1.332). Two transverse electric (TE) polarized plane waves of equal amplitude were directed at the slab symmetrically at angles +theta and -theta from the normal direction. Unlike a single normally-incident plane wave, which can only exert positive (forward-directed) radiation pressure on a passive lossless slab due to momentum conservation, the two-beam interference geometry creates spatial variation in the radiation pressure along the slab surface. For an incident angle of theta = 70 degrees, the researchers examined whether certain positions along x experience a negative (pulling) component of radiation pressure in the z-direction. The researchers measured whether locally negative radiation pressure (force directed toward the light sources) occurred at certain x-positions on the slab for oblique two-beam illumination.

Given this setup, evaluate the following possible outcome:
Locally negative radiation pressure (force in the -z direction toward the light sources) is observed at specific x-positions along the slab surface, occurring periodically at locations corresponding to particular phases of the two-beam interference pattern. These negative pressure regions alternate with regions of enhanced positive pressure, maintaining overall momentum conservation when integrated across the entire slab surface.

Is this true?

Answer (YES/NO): YES